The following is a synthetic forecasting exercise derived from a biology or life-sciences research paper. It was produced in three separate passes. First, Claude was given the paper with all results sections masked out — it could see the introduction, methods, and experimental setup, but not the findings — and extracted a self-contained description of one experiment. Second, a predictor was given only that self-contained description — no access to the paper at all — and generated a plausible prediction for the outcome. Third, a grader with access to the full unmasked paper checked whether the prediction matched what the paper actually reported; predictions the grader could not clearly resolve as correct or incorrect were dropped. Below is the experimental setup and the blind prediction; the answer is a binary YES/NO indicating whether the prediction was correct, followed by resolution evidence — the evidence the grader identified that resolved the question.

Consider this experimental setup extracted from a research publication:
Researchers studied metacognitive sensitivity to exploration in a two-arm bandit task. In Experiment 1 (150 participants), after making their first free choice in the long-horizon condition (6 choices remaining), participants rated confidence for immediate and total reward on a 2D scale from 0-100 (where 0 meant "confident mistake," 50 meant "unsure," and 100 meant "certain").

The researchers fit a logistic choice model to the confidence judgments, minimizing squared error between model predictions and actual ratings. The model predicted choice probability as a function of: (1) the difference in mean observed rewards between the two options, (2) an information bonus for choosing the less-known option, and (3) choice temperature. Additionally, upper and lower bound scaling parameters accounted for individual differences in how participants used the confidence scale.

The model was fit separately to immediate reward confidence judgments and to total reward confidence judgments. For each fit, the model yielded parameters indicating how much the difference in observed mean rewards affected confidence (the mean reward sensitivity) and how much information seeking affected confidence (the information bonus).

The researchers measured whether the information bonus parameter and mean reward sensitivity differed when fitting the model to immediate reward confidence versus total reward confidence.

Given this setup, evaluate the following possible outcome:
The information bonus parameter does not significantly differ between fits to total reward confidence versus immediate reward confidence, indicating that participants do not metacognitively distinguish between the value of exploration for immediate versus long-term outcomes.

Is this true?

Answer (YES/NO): YES